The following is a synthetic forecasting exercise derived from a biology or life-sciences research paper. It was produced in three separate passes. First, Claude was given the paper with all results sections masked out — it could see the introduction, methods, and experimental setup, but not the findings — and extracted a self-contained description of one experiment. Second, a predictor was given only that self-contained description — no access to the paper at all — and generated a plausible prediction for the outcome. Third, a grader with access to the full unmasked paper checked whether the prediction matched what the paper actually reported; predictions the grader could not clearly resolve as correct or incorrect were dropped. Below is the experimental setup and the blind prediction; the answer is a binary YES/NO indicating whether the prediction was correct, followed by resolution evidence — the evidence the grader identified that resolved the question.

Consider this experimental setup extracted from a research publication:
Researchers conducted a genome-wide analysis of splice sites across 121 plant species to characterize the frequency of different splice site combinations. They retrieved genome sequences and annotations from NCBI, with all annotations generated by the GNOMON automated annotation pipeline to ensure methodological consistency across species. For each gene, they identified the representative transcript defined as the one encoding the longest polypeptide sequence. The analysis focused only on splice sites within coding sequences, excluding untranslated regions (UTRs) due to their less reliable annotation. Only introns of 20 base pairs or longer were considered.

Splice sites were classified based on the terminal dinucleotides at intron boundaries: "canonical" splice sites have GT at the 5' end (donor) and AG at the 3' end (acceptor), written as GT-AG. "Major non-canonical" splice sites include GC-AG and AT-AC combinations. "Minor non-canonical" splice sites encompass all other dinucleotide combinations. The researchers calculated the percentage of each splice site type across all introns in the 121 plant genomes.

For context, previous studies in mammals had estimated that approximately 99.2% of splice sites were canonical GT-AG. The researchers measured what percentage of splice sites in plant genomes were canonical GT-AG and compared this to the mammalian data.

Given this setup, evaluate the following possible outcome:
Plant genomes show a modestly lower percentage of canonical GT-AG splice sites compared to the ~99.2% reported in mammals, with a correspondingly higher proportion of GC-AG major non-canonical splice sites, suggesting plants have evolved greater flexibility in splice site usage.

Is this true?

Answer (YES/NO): YES